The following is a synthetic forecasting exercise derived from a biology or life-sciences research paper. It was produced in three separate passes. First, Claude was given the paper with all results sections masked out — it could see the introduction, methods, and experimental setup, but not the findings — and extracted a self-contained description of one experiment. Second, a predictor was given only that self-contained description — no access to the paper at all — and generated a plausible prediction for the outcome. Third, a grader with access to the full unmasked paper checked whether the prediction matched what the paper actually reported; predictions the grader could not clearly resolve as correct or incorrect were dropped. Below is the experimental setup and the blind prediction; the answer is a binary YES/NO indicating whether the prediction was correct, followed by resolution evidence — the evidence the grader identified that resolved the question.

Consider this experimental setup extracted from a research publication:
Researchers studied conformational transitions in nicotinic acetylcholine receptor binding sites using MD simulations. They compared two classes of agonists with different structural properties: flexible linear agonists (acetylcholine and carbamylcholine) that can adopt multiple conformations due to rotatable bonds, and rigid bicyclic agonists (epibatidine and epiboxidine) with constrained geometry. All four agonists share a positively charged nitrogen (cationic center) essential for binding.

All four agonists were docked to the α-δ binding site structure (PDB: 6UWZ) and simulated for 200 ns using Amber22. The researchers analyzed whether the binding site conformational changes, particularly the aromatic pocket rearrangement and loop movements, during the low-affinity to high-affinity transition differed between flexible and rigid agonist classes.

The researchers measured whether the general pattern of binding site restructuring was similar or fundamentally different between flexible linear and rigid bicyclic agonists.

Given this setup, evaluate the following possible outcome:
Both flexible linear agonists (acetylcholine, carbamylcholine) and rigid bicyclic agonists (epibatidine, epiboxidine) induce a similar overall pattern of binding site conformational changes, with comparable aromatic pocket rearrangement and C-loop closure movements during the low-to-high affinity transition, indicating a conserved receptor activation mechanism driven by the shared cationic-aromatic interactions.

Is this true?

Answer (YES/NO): YES